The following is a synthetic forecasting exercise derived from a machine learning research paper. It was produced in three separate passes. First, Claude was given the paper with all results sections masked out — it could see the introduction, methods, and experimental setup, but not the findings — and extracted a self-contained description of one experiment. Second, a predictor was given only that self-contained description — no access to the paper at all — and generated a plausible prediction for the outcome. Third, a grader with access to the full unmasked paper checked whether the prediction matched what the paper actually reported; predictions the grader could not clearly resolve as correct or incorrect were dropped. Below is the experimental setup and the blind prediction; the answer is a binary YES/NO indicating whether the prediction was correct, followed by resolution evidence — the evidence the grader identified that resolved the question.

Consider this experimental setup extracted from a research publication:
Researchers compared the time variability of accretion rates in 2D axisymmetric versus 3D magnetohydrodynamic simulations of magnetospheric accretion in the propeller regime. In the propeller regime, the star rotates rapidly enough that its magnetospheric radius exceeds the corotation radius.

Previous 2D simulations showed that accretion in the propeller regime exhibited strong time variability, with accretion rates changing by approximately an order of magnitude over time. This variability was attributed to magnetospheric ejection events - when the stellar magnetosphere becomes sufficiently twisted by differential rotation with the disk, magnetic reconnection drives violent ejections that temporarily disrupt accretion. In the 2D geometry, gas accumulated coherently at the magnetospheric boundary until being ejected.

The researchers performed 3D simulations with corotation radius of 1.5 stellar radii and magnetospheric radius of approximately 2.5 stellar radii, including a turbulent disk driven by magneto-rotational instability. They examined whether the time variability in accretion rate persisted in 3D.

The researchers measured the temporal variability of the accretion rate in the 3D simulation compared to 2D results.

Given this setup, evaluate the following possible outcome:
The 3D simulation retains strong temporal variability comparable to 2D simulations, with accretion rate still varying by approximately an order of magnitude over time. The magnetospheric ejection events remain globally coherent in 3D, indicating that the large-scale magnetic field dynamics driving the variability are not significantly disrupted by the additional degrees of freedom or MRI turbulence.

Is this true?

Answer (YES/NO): NO